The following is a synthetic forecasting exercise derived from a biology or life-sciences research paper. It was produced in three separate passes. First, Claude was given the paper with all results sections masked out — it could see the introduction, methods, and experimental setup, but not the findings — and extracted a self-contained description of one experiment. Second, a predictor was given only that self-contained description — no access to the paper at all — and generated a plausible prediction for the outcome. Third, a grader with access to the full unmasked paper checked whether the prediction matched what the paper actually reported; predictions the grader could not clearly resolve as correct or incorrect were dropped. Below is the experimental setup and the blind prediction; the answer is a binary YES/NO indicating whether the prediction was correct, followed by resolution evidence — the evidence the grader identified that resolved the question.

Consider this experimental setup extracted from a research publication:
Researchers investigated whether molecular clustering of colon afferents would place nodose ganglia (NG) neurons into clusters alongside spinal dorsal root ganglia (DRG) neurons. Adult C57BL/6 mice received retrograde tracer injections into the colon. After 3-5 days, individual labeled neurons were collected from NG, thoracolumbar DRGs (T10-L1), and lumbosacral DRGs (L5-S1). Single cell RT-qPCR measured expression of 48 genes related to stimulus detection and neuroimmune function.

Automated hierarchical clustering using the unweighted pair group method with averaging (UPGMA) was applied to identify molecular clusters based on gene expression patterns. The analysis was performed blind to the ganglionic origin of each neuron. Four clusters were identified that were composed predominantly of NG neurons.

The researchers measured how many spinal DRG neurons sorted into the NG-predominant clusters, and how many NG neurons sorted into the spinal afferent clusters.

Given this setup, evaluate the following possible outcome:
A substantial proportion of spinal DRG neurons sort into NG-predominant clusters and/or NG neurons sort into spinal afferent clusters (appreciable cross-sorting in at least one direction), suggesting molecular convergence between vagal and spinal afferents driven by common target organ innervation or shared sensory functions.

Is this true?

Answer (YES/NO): NO